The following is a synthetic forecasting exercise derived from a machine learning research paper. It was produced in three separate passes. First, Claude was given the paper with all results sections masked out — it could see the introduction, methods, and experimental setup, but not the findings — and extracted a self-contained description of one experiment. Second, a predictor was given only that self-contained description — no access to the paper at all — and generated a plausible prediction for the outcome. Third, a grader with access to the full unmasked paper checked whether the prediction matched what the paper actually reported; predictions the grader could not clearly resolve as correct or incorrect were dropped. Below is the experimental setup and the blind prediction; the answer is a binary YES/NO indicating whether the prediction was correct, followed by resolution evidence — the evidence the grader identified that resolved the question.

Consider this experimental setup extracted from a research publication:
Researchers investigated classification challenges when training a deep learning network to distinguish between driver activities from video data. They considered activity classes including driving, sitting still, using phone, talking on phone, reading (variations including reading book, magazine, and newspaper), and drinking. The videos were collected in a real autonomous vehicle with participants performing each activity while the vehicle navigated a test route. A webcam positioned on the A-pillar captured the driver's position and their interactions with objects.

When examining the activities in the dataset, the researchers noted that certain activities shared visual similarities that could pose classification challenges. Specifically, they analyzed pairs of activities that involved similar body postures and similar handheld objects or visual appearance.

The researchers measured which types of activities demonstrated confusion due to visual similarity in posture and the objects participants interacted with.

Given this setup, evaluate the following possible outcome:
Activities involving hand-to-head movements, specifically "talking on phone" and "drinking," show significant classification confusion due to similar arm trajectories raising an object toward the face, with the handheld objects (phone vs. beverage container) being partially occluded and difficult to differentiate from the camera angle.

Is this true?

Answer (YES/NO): YES